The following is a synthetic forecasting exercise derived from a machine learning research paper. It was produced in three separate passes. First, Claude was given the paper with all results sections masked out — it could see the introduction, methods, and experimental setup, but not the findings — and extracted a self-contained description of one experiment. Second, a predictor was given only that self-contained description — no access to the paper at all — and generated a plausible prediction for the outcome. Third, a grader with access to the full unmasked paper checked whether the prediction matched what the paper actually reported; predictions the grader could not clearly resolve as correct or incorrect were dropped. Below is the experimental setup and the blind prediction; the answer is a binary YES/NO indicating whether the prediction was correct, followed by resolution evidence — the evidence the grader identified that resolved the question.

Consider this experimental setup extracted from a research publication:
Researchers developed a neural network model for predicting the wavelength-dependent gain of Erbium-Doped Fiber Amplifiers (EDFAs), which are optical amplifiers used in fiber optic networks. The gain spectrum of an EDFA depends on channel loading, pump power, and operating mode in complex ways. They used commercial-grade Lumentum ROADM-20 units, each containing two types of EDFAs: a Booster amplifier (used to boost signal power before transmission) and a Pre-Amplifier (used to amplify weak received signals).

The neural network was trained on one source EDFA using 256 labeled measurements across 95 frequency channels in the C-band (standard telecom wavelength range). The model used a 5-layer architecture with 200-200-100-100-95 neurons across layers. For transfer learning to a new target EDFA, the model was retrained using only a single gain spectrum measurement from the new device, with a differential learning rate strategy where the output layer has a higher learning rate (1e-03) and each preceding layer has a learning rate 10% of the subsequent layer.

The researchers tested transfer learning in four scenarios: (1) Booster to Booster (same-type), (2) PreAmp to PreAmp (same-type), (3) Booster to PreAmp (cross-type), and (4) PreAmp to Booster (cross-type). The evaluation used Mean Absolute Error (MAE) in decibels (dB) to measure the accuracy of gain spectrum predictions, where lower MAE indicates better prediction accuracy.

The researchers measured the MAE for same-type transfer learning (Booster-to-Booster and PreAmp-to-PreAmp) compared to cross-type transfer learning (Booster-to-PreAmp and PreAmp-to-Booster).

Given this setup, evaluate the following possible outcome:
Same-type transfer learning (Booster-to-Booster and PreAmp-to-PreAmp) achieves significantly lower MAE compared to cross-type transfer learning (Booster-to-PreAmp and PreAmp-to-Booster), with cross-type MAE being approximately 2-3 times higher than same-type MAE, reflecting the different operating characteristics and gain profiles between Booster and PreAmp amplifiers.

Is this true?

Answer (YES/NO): NO